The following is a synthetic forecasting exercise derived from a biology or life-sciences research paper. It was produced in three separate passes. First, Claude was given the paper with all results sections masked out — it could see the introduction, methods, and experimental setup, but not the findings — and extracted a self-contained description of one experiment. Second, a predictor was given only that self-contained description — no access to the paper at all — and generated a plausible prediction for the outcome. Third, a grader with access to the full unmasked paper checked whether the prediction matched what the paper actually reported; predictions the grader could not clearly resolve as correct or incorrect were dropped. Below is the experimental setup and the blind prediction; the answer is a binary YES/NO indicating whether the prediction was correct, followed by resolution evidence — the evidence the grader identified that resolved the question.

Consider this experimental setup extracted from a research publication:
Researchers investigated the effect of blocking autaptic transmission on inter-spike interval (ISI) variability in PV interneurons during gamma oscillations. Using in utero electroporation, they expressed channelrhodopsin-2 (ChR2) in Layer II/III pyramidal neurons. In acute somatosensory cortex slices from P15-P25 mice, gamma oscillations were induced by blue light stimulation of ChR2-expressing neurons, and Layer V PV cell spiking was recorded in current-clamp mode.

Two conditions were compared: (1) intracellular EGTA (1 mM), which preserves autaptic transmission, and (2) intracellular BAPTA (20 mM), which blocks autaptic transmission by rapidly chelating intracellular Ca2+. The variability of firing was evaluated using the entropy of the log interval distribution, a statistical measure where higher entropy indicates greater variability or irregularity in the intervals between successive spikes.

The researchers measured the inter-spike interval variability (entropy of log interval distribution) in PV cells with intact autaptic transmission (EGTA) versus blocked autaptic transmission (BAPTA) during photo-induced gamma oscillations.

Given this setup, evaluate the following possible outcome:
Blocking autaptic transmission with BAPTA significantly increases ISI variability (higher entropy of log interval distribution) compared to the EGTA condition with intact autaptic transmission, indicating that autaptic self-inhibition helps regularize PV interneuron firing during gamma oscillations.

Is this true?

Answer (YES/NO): YES